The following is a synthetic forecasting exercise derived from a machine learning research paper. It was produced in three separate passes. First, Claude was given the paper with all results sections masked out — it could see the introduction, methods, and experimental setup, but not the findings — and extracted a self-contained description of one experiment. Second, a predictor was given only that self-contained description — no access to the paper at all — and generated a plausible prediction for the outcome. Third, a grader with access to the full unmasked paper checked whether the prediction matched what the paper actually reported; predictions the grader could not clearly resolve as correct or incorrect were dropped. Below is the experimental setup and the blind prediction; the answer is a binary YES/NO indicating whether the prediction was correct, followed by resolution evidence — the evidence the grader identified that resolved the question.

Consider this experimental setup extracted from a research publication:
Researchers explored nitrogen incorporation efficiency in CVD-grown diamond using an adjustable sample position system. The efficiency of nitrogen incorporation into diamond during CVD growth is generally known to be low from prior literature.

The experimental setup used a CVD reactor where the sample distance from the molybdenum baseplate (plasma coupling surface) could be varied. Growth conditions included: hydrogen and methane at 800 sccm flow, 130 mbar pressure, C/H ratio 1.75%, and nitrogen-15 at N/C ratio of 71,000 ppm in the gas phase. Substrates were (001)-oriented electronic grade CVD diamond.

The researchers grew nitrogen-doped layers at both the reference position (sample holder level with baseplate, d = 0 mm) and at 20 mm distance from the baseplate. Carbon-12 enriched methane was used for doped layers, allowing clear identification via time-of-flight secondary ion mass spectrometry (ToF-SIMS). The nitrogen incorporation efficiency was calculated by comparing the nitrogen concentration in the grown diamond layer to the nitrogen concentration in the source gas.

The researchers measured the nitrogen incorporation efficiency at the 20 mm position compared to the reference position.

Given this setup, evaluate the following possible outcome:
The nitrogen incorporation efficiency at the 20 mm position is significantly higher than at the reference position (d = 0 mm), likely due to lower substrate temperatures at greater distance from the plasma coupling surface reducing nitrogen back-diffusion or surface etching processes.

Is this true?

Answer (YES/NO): NO